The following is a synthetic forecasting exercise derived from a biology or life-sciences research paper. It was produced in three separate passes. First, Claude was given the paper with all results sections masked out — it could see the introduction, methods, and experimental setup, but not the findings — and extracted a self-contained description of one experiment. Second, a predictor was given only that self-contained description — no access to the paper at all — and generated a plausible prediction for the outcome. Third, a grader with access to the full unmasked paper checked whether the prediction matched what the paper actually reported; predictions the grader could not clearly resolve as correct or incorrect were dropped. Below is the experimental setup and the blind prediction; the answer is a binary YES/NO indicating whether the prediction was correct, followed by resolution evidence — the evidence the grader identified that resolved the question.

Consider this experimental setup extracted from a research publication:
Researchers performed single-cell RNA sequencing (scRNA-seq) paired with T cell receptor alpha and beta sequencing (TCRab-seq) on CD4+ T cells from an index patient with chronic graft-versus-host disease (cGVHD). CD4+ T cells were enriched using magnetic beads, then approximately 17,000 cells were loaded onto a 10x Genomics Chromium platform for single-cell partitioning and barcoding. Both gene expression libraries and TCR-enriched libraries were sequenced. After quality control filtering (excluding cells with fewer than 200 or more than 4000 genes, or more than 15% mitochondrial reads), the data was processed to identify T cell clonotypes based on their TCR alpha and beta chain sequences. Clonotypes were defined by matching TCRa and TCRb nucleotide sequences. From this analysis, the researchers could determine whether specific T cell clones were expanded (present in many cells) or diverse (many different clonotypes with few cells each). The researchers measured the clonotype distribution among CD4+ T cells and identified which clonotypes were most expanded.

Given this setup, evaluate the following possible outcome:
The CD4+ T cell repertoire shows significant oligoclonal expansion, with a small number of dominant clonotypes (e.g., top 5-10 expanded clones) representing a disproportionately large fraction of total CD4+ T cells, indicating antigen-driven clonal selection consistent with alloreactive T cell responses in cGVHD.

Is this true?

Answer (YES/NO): YES